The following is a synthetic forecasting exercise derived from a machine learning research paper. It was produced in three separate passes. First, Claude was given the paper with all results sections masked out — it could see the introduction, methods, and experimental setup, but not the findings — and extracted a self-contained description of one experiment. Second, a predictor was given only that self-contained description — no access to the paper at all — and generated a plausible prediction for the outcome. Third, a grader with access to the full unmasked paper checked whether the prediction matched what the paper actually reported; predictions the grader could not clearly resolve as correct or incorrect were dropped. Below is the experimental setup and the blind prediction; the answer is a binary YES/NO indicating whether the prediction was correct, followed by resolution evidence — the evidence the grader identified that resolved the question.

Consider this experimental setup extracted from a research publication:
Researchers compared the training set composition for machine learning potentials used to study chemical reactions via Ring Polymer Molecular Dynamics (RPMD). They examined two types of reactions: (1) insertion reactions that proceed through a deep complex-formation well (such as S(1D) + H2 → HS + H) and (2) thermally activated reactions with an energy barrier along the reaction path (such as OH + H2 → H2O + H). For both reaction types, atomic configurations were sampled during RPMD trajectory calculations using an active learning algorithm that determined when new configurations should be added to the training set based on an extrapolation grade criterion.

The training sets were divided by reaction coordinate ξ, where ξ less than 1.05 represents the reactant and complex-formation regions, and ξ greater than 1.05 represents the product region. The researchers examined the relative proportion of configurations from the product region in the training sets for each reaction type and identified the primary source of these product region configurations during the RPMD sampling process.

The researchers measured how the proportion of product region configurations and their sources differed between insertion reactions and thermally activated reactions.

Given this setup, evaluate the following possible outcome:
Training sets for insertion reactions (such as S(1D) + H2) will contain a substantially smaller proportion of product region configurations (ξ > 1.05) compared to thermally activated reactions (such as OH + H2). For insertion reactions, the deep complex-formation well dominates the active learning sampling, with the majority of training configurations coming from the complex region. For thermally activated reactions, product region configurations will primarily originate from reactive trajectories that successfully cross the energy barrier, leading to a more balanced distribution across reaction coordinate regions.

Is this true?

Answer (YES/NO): NO